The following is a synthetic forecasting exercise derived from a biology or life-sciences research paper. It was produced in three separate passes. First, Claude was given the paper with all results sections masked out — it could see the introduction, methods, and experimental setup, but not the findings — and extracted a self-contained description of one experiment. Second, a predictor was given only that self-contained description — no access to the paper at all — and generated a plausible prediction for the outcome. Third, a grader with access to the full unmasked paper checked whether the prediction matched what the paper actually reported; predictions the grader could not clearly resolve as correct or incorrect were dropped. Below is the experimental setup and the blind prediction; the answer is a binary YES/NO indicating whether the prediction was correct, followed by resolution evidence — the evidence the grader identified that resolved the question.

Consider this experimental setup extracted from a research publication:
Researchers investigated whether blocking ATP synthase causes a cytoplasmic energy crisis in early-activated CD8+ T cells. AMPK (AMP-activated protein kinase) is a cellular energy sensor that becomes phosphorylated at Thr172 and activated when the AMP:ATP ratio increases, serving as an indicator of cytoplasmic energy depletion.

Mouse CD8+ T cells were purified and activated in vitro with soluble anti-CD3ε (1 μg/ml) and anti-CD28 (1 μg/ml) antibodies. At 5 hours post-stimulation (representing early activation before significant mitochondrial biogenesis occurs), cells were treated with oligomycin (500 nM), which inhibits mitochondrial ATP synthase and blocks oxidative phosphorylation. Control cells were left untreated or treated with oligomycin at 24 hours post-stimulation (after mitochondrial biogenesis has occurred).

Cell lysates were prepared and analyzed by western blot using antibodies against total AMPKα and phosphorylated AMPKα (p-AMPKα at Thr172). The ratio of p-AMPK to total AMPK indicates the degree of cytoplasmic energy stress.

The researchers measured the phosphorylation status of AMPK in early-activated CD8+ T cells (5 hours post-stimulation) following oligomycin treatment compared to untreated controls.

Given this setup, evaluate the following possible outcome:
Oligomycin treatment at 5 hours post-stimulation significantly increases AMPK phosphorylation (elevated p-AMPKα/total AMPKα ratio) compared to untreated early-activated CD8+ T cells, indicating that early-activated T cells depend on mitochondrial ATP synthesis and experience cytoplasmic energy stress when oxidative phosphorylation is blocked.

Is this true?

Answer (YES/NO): NO